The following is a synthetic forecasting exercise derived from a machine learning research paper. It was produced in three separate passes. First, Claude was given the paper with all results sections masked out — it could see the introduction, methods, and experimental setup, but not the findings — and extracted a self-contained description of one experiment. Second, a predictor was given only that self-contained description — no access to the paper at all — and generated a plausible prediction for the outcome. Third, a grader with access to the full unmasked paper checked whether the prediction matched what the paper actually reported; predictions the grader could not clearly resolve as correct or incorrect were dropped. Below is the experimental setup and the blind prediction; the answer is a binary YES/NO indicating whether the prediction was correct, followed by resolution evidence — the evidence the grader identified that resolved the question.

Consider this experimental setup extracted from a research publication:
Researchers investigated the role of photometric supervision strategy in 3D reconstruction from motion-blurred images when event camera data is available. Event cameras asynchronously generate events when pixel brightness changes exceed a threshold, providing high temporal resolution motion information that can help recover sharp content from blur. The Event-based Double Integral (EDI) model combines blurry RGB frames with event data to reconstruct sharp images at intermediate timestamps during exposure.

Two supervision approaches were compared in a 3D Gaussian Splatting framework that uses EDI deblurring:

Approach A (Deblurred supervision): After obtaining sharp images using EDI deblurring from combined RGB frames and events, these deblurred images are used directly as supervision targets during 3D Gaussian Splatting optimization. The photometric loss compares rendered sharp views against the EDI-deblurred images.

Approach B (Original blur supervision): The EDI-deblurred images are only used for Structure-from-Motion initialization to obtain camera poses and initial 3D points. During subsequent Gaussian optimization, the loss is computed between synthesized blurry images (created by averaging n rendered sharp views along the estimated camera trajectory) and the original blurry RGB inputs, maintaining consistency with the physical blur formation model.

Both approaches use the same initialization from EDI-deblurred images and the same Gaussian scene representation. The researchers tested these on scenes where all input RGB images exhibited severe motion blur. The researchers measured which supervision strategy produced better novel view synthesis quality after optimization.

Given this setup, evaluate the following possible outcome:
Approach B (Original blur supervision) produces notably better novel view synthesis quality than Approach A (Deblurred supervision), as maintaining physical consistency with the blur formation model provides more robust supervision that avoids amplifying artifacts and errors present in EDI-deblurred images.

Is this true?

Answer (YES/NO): YES